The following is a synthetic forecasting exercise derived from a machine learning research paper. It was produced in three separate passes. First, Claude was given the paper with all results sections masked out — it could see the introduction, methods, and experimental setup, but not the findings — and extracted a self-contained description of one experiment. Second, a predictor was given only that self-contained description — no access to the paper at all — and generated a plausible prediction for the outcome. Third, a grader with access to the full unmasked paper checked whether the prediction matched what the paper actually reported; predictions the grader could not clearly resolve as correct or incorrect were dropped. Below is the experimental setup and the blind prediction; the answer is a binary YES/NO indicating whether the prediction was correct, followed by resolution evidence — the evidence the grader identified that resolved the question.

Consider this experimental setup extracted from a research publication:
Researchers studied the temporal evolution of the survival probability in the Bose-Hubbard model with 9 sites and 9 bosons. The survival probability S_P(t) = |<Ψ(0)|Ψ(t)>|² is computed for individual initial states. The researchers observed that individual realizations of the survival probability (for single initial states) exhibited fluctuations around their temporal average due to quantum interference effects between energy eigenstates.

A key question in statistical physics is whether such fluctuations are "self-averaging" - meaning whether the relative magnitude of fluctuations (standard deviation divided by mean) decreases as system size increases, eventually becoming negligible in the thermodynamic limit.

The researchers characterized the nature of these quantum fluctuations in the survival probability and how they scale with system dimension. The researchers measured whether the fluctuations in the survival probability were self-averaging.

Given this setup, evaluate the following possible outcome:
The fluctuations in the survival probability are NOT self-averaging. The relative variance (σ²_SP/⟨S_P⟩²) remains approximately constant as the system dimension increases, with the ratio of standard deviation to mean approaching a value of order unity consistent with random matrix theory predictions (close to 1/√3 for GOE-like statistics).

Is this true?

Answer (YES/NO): YES